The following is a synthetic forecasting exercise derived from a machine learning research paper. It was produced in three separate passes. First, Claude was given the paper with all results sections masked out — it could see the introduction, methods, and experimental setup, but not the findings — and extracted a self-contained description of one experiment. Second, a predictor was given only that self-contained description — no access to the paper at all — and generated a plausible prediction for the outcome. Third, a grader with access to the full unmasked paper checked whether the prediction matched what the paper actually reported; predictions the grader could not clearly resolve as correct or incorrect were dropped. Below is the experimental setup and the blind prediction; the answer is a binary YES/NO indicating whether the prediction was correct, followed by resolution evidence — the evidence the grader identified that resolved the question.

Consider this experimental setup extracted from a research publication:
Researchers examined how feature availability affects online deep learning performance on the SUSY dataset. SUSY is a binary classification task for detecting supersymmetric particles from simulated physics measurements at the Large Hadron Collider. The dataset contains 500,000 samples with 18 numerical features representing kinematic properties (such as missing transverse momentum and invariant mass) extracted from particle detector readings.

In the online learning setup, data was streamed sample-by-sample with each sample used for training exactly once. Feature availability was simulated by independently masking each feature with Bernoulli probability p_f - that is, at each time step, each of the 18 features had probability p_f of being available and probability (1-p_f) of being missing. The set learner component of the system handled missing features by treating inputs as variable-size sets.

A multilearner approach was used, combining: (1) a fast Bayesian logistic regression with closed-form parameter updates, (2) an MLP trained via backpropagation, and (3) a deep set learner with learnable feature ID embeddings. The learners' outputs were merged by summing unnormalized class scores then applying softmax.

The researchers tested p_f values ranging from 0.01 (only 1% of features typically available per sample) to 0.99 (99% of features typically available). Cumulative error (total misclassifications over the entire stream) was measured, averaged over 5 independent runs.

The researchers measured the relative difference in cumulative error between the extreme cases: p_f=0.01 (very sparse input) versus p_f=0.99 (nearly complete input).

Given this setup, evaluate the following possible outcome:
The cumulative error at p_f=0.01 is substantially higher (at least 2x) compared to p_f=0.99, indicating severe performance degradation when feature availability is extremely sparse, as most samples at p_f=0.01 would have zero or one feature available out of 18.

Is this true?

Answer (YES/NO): NO